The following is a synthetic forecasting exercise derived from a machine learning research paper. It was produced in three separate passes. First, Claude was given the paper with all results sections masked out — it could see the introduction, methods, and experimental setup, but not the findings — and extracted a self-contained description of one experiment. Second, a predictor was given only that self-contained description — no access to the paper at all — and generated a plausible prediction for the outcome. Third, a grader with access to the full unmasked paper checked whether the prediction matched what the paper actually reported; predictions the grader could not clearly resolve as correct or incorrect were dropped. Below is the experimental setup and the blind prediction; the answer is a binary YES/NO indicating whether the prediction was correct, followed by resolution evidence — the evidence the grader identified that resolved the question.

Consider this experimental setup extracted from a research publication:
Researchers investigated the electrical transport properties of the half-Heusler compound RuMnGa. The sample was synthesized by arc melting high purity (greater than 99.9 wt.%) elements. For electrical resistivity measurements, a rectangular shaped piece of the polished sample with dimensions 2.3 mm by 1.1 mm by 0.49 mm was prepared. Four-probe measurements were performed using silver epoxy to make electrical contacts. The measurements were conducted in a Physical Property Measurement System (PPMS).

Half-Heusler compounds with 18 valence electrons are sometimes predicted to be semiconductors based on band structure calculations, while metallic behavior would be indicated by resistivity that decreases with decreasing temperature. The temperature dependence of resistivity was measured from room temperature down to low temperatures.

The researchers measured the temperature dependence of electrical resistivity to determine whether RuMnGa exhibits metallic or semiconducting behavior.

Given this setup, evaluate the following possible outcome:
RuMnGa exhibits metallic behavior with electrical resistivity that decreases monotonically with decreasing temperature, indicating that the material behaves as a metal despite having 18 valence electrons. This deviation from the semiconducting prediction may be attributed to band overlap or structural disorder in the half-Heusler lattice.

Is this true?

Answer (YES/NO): NO